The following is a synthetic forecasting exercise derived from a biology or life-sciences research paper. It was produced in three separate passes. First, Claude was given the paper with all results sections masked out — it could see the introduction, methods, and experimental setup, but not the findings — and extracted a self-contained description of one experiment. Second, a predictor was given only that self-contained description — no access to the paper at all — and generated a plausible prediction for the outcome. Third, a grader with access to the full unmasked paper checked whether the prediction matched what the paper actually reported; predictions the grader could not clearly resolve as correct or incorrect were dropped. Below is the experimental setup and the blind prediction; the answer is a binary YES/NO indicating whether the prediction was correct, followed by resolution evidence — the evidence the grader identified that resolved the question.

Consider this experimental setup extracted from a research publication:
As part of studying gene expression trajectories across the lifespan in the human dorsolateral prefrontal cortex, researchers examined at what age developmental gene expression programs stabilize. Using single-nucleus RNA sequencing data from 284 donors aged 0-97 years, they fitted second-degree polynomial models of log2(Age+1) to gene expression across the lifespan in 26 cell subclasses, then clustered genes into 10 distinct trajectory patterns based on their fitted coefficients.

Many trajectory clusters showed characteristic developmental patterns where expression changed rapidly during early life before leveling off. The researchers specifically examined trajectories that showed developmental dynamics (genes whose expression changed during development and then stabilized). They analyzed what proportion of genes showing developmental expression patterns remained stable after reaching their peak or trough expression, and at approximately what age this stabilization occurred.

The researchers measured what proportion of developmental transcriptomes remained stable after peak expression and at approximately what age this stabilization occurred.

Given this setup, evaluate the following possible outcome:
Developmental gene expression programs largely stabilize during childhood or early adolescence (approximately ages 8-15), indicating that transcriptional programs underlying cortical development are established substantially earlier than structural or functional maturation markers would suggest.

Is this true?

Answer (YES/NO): NO